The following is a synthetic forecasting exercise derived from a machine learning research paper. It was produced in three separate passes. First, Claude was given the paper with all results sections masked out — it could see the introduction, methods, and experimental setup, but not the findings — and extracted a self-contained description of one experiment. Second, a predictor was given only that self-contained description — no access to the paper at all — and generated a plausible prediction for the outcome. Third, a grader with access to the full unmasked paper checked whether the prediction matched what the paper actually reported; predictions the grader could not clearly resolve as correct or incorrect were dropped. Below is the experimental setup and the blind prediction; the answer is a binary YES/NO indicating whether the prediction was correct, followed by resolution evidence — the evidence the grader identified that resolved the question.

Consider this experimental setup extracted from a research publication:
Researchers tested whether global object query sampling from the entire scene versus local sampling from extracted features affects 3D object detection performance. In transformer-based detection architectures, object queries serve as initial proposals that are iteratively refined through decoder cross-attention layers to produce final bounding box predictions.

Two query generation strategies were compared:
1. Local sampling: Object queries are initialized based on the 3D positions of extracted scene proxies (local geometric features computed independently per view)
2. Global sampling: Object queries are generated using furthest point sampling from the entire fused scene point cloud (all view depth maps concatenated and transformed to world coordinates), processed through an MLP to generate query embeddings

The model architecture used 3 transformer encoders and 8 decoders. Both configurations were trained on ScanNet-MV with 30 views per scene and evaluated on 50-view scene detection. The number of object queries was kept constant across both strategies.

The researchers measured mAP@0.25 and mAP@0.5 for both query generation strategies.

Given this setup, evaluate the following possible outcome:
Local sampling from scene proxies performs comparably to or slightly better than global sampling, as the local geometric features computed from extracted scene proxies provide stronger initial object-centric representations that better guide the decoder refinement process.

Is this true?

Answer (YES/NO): NO